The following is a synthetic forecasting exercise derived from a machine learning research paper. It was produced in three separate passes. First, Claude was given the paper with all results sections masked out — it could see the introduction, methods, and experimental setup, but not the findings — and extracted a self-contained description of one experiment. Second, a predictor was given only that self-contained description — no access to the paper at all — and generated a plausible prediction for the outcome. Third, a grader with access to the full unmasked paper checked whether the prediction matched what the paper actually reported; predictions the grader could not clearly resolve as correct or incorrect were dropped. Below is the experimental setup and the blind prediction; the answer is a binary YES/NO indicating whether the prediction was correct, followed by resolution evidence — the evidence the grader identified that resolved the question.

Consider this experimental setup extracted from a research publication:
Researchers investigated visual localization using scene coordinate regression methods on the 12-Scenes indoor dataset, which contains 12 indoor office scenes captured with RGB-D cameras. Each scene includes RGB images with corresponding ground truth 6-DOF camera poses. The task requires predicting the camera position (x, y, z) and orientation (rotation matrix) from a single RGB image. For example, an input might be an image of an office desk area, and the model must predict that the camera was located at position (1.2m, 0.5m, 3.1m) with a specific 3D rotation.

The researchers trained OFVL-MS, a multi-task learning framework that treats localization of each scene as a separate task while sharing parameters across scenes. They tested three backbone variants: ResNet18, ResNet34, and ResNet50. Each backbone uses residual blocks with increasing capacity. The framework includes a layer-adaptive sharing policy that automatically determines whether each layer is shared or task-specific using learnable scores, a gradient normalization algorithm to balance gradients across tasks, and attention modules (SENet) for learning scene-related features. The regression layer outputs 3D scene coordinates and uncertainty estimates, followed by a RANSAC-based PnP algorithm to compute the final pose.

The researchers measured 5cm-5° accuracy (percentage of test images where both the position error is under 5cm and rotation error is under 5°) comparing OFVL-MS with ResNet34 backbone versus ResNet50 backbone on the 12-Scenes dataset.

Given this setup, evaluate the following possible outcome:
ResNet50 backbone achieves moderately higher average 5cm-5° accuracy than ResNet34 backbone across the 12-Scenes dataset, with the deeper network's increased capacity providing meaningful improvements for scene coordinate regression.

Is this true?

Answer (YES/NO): NO